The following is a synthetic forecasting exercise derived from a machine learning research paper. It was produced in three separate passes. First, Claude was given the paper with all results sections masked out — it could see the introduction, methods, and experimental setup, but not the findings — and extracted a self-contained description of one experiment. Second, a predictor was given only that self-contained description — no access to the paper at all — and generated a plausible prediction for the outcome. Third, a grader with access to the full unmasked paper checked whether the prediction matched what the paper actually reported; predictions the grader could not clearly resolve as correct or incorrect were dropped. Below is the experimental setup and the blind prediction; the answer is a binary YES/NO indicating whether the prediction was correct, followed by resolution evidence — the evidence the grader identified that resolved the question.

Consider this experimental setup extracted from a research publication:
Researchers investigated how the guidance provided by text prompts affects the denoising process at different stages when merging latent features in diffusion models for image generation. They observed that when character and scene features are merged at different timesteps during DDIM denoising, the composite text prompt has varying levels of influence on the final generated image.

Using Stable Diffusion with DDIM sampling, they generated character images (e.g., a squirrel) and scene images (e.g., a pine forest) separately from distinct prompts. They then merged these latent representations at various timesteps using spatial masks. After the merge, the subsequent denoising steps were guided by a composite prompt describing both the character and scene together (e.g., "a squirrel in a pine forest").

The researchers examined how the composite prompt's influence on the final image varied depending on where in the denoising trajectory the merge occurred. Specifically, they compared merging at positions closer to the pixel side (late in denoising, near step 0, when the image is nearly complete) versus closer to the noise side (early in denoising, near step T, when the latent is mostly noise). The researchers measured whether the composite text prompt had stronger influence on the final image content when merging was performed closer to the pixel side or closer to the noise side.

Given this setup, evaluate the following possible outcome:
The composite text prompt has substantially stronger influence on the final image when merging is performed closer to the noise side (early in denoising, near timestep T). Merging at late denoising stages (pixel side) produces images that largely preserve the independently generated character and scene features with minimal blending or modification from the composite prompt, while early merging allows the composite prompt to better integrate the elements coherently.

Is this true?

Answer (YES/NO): YES